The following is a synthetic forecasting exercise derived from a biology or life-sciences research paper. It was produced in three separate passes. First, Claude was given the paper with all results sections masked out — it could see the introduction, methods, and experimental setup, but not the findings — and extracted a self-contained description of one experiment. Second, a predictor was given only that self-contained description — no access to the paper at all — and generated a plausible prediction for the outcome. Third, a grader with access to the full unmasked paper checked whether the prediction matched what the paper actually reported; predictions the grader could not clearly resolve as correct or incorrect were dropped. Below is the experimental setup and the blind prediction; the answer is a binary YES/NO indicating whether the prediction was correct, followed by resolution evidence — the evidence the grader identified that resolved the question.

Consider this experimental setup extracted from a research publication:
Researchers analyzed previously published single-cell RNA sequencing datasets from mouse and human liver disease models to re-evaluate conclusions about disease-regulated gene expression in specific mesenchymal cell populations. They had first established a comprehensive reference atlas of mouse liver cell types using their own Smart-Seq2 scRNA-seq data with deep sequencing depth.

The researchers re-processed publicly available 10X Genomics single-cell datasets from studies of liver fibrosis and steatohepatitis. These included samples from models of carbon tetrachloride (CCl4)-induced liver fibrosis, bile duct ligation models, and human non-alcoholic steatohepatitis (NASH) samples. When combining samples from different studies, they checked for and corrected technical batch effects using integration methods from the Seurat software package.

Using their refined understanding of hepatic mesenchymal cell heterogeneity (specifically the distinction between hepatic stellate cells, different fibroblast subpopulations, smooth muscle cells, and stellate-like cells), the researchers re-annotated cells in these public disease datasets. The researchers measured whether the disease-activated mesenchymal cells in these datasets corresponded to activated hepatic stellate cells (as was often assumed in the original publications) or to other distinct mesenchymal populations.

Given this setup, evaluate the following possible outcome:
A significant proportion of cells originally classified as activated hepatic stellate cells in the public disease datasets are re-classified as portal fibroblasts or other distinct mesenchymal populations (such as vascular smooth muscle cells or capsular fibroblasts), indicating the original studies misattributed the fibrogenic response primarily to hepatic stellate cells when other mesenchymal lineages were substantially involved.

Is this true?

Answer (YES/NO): NO